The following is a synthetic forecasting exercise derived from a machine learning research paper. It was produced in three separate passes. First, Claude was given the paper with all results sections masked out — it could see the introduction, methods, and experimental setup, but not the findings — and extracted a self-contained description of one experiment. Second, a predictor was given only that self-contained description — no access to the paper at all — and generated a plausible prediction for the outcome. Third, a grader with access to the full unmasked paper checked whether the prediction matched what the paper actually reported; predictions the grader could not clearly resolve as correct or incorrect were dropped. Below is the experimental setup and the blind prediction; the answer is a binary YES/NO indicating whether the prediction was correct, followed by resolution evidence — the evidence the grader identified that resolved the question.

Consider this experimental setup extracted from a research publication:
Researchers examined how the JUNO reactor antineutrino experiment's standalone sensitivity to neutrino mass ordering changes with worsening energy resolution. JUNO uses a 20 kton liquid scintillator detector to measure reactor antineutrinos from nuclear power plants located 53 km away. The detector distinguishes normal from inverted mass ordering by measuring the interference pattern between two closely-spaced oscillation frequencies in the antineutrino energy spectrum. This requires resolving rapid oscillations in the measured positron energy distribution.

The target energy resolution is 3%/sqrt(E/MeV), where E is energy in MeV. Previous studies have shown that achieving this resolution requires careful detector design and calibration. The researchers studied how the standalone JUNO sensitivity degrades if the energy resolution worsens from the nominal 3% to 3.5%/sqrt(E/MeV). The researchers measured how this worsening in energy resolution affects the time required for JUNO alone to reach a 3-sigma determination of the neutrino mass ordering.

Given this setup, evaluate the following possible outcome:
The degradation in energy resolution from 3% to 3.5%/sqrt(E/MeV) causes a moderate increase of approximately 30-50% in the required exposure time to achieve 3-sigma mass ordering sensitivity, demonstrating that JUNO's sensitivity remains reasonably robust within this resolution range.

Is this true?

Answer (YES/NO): NO